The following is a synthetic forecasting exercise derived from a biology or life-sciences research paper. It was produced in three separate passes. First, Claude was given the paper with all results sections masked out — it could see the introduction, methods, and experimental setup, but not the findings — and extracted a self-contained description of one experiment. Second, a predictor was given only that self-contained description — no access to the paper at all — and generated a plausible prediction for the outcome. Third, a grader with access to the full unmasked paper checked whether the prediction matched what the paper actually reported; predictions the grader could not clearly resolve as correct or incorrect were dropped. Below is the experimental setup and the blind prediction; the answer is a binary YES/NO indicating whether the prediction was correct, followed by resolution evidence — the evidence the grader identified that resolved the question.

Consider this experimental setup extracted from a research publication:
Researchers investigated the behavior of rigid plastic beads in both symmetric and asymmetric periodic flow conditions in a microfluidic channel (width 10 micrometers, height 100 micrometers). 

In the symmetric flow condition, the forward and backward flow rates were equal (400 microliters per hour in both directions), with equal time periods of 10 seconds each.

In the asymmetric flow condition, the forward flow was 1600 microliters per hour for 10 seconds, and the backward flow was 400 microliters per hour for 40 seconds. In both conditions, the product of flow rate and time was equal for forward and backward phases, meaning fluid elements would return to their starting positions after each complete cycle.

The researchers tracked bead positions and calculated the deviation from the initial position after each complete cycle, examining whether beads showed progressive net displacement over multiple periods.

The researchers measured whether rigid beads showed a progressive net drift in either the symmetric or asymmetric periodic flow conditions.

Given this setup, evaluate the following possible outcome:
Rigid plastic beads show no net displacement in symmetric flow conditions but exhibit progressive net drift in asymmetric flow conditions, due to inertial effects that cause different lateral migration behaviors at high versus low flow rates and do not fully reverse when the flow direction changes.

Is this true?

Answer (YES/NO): NO